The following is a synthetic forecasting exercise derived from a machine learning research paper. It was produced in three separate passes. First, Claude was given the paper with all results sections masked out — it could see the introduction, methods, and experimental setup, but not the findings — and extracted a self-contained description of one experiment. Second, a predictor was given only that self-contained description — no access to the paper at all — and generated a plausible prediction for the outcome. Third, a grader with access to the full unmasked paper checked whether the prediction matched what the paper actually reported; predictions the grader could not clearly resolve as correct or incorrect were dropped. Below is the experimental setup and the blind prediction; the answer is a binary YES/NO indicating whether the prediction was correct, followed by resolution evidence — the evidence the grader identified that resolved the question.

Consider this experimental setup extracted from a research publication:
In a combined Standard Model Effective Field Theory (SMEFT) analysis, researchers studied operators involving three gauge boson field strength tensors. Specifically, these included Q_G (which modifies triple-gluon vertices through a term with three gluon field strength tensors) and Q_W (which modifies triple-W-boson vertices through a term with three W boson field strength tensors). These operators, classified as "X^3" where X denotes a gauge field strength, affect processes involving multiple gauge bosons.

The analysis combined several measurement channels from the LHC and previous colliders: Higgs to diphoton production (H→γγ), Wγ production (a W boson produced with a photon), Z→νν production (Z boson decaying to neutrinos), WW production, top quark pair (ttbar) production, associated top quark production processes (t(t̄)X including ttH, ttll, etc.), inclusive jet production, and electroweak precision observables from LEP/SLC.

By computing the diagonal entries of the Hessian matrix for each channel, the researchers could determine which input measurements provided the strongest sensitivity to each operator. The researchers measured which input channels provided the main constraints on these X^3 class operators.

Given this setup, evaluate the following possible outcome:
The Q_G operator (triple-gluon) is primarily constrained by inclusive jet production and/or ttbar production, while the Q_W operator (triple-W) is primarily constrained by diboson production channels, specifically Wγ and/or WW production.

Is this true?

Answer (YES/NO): NO